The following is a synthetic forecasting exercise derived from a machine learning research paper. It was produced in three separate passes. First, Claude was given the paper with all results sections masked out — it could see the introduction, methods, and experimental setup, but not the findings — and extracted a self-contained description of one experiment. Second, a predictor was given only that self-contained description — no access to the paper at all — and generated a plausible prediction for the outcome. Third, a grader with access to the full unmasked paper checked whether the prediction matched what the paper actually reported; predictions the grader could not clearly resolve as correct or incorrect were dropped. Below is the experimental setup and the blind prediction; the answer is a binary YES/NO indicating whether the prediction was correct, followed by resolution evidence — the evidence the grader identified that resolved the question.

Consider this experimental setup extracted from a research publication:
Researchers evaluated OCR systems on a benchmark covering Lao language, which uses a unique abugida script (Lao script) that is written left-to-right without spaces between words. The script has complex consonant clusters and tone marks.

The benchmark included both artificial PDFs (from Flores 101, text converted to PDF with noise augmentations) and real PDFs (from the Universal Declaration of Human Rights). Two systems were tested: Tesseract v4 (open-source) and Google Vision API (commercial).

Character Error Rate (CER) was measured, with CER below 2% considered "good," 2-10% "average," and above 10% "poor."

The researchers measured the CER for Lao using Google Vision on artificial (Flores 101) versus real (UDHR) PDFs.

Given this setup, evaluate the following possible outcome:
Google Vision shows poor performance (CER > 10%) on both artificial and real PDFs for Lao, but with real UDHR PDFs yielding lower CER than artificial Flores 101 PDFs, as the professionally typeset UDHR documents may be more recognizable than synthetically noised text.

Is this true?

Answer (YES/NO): NO